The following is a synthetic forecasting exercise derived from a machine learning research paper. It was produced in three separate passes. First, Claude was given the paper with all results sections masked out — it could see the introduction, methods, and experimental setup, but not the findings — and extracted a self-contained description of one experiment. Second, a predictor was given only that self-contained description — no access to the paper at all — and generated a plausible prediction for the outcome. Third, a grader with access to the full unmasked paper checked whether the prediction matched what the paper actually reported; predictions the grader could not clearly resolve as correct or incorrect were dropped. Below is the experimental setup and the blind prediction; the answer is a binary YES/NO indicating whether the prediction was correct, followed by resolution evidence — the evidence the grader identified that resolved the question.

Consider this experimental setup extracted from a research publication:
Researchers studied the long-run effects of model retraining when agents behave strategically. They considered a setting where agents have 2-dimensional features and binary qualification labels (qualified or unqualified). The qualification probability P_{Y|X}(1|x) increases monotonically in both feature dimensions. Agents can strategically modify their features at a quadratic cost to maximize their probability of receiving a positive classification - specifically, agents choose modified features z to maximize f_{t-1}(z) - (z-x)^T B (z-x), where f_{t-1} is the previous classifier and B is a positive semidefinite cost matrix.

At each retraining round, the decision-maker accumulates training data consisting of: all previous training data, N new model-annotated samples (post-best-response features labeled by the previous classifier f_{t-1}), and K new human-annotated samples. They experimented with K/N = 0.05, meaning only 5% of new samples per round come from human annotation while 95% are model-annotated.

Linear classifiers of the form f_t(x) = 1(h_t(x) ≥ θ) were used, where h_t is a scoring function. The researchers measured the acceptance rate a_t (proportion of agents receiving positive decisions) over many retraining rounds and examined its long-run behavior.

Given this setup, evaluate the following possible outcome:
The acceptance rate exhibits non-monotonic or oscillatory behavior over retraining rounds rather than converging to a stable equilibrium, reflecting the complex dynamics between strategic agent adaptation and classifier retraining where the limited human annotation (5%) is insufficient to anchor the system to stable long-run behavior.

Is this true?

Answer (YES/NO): NO